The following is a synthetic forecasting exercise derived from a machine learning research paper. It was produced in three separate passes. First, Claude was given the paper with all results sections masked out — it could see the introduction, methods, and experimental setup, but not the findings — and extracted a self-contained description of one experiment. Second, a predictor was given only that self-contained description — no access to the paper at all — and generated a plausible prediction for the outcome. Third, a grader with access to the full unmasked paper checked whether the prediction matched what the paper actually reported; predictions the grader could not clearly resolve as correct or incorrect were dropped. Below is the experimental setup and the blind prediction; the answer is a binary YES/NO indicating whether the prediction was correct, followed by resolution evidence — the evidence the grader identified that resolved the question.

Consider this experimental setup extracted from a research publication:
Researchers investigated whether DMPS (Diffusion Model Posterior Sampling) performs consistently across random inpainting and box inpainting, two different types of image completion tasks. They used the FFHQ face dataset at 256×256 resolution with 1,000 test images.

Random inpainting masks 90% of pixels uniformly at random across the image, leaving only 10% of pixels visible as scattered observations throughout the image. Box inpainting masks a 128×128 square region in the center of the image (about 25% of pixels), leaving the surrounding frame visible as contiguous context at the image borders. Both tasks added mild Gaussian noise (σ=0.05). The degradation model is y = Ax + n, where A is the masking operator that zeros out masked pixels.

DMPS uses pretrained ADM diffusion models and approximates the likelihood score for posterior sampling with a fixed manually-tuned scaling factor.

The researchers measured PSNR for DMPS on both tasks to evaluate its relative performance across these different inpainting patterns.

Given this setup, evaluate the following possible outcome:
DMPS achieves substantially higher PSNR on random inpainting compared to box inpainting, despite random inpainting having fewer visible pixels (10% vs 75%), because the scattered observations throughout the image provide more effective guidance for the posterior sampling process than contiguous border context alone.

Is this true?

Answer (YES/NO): NO